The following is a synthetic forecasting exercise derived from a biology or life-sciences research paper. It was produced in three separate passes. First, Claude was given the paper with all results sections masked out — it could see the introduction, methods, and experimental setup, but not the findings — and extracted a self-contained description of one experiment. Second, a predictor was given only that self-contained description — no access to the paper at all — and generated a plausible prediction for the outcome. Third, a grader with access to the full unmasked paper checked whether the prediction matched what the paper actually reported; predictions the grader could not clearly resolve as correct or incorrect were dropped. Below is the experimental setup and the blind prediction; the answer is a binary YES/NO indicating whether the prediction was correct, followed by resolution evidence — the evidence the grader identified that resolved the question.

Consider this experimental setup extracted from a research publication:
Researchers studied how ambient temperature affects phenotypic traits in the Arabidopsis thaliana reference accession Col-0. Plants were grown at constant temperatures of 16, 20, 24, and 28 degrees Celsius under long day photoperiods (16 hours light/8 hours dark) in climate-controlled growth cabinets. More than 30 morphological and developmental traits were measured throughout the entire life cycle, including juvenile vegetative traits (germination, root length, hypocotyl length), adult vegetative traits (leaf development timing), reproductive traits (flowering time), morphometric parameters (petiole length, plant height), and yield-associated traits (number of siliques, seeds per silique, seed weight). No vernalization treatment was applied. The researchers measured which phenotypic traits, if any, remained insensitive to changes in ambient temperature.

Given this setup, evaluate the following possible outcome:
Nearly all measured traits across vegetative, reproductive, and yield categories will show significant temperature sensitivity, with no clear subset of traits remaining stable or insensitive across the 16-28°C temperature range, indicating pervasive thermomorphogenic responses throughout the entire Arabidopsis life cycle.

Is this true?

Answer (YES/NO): NO